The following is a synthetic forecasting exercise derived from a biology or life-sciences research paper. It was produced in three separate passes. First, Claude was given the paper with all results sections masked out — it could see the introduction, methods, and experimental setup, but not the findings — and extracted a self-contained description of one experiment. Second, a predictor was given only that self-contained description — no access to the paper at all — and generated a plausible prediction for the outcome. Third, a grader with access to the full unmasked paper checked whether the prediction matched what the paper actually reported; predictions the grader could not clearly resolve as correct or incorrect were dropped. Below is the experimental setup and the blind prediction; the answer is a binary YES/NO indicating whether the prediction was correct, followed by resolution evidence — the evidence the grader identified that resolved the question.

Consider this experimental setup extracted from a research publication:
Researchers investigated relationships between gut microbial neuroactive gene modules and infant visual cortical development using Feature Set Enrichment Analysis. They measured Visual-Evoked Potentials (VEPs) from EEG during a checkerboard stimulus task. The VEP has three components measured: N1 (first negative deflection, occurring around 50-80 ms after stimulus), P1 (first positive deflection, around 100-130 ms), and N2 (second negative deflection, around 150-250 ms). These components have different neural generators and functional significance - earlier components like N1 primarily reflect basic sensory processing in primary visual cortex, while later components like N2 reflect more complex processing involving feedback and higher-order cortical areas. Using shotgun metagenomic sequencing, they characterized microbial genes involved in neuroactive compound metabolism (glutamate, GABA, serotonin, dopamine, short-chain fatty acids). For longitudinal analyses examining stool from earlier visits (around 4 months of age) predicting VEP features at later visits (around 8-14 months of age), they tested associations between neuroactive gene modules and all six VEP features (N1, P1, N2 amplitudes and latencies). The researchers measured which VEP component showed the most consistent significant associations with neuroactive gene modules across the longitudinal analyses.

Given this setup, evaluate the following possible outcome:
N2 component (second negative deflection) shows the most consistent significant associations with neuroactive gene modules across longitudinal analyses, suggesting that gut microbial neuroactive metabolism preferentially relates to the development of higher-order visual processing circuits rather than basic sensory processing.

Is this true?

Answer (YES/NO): NO